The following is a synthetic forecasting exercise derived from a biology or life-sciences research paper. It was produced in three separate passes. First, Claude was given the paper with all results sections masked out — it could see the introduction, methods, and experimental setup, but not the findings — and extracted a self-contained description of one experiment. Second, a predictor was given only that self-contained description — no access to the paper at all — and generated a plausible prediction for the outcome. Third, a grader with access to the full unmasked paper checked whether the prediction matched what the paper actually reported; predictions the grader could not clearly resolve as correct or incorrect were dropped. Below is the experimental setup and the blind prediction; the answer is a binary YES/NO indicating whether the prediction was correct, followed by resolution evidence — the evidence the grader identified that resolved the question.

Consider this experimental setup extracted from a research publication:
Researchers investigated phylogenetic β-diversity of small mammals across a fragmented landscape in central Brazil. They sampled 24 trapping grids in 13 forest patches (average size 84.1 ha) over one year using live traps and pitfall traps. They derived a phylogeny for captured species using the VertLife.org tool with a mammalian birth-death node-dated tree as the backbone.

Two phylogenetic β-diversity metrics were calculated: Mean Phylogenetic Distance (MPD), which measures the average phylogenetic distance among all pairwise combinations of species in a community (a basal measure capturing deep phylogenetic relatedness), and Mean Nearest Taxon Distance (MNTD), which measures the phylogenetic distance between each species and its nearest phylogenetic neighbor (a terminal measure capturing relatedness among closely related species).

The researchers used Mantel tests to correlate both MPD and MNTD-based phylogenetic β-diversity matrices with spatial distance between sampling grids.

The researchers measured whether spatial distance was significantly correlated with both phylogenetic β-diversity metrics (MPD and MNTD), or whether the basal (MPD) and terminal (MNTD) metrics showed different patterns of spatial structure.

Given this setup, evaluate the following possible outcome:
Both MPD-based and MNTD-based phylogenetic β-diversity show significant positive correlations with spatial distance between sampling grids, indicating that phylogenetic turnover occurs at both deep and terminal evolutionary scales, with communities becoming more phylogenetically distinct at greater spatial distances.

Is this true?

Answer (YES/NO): YES